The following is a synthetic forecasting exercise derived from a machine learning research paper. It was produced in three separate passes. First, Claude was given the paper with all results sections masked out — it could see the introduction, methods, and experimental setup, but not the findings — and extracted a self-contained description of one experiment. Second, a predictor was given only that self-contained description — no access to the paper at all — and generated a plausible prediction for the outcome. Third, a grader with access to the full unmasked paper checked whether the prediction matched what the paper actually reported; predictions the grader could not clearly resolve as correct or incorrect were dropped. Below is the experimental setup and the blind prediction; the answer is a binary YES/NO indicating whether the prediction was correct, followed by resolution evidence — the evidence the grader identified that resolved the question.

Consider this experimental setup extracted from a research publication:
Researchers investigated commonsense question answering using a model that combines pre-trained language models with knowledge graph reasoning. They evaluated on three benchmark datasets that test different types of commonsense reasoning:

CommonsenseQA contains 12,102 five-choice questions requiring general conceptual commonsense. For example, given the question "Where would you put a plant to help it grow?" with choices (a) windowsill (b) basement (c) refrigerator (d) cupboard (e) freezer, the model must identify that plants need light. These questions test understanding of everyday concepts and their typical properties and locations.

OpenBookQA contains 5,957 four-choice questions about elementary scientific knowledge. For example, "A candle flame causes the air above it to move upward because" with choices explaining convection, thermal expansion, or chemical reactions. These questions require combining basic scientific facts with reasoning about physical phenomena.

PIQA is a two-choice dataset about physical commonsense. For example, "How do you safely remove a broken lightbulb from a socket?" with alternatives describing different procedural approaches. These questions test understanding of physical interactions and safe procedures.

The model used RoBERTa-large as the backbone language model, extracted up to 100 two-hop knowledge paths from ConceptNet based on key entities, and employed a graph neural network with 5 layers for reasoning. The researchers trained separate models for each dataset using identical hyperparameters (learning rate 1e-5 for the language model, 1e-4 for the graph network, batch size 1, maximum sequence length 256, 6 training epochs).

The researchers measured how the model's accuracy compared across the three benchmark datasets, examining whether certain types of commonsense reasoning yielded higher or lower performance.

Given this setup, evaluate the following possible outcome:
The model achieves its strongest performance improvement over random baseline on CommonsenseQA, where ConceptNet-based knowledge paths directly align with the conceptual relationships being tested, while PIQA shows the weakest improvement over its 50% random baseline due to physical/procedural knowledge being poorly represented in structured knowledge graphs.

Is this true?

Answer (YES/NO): YES